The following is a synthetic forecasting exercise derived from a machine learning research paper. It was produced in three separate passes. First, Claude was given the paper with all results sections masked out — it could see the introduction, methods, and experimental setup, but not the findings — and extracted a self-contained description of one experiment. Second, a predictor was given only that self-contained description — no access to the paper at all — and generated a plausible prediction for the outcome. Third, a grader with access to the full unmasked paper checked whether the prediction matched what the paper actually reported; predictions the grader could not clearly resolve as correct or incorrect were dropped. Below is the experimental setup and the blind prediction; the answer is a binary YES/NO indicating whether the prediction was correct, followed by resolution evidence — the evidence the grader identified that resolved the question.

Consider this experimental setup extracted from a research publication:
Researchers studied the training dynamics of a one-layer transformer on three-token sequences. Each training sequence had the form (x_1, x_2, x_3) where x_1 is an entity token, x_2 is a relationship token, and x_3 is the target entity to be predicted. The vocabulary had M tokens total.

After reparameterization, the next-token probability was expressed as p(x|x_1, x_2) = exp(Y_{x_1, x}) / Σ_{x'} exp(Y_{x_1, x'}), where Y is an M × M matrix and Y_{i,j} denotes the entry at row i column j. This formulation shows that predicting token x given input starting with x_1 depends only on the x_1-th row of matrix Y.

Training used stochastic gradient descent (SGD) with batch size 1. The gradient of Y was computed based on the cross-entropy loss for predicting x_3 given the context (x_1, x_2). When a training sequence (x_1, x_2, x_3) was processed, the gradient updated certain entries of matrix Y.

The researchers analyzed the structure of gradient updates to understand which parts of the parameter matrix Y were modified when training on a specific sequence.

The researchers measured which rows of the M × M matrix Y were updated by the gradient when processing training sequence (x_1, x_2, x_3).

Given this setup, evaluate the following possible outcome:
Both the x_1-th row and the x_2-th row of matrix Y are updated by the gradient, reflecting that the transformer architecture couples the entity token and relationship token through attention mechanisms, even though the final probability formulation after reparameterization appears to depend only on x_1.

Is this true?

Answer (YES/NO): NO